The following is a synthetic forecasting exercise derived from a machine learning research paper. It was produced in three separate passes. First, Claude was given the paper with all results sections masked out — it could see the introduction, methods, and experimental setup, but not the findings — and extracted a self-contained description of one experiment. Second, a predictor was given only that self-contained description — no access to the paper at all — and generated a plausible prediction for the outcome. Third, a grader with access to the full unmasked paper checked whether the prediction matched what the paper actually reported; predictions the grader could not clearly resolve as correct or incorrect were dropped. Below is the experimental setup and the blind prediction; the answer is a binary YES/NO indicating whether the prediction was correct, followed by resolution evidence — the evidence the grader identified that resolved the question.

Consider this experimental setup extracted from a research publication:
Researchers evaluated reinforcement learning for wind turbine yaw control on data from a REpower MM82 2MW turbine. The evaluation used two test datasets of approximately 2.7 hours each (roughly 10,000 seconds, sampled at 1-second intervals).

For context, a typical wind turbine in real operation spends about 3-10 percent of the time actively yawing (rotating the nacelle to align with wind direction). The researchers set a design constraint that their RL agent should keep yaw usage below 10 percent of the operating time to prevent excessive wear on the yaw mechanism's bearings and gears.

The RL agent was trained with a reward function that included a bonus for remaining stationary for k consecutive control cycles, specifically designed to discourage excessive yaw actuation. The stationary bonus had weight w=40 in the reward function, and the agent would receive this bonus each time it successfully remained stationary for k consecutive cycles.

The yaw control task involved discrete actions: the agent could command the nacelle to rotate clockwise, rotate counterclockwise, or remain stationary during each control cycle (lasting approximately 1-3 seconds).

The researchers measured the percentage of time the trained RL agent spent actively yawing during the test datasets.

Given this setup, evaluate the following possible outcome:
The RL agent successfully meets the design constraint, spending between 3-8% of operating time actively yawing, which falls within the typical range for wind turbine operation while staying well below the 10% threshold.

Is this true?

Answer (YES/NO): NO